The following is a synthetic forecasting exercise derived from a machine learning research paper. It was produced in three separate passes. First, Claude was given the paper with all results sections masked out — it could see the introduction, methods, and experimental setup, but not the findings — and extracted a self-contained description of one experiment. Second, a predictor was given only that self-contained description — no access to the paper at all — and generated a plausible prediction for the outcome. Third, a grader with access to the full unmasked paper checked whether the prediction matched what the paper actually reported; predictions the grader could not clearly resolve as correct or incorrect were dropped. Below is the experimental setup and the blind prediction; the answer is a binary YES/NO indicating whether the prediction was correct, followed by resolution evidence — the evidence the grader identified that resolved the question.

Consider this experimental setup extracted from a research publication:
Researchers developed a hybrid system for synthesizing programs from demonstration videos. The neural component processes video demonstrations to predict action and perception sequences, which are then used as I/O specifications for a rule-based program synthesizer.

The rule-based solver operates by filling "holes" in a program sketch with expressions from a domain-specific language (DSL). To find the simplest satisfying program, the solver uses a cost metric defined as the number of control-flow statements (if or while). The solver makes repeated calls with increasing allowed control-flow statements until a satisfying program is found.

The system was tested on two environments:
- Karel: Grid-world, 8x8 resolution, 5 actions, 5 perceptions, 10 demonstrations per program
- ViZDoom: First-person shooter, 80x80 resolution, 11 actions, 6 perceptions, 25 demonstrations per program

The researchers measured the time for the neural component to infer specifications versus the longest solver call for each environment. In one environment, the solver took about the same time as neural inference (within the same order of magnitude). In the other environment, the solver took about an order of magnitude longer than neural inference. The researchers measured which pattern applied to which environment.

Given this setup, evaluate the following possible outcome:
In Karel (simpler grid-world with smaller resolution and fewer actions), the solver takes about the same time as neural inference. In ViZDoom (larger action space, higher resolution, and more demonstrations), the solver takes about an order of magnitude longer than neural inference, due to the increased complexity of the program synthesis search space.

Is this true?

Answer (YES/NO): NO